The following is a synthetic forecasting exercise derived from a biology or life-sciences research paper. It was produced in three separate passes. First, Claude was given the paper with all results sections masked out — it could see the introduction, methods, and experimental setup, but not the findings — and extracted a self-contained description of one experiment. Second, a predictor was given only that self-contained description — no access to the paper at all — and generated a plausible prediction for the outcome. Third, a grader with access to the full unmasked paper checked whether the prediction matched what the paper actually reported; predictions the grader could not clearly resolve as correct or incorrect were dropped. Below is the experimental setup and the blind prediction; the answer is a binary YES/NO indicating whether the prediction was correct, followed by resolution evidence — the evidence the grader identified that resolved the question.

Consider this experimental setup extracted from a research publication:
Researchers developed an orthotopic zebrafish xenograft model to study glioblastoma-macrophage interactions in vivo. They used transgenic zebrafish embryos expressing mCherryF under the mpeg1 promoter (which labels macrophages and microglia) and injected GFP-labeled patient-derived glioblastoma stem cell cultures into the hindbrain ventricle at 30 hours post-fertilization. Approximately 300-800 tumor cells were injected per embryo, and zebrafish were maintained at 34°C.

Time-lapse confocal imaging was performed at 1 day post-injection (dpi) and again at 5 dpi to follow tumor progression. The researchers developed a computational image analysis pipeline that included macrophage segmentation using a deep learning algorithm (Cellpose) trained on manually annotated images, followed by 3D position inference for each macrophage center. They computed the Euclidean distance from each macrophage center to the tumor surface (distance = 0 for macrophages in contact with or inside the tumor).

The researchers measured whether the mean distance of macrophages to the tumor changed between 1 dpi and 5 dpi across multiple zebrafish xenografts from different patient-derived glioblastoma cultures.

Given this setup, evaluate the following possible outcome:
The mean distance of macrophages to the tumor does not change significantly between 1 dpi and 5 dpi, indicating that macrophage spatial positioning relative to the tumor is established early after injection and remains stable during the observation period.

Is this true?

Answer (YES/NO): NO